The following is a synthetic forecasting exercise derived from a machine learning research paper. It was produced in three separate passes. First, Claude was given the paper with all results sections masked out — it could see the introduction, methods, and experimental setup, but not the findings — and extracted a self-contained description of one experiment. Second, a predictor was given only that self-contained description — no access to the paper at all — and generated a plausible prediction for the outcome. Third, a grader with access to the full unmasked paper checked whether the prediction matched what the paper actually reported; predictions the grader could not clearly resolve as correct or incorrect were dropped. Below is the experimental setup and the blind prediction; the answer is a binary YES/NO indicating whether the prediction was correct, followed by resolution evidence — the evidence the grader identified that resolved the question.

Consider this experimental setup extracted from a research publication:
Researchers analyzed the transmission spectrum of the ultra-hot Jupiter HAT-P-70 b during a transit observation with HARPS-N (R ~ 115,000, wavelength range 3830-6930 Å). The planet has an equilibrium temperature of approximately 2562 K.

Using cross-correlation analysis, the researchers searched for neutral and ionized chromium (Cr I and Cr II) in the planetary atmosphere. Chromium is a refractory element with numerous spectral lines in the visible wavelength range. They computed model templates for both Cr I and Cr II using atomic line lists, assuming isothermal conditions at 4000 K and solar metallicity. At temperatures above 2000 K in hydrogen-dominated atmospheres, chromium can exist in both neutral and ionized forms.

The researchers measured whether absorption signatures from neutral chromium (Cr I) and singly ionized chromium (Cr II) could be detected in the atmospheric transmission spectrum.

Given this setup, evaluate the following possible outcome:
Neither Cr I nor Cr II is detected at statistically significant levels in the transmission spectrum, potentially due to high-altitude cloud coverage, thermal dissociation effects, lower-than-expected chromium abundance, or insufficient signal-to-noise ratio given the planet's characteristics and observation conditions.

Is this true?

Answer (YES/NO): NO